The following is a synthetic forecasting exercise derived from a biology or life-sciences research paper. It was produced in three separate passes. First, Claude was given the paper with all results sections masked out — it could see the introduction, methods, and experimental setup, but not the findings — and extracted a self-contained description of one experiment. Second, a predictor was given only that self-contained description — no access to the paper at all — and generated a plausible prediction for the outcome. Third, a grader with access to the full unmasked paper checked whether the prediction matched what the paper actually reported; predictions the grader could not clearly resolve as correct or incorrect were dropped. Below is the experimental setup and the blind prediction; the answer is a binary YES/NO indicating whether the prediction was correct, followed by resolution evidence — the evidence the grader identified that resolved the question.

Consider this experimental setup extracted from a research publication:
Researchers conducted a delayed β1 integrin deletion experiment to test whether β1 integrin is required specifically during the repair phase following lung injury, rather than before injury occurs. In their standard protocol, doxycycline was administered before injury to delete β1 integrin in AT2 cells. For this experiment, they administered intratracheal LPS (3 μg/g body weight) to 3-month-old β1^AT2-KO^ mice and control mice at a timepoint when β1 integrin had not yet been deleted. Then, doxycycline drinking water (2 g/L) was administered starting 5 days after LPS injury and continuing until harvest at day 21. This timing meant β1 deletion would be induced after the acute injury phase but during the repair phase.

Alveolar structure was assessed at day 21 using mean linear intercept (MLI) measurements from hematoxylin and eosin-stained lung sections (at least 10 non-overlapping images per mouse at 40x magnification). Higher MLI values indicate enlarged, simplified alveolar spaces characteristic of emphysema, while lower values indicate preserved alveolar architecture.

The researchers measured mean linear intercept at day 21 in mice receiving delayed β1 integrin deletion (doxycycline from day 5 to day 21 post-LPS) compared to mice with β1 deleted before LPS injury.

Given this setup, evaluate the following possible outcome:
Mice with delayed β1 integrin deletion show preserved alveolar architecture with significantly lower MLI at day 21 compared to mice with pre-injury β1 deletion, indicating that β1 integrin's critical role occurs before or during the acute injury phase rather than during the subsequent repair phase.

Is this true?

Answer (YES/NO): NO